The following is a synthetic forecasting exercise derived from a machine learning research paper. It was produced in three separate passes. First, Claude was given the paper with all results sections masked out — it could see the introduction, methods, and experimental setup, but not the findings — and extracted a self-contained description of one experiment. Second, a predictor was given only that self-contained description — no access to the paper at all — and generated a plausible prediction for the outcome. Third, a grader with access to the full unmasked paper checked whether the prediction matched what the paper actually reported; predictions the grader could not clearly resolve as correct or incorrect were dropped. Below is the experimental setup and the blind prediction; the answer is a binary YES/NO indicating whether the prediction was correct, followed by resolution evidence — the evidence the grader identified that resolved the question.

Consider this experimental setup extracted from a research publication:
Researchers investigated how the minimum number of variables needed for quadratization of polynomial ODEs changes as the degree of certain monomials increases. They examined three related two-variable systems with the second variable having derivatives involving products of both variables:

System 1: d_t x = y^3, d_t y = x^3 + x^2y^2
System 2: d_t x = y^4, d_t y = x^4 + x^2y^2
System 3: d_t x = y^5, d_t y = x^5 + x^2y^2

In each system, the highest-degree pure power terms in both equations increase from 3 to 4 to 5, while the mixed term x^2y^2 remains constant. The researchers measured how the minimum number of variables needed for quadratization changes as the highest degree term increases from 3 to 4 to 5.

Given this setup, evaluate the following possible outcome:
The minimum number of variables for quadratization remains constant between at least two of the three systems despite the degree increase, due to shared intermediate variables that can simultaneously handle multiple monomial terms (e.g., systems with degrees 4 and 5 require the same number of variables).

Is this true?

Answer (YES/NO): NO